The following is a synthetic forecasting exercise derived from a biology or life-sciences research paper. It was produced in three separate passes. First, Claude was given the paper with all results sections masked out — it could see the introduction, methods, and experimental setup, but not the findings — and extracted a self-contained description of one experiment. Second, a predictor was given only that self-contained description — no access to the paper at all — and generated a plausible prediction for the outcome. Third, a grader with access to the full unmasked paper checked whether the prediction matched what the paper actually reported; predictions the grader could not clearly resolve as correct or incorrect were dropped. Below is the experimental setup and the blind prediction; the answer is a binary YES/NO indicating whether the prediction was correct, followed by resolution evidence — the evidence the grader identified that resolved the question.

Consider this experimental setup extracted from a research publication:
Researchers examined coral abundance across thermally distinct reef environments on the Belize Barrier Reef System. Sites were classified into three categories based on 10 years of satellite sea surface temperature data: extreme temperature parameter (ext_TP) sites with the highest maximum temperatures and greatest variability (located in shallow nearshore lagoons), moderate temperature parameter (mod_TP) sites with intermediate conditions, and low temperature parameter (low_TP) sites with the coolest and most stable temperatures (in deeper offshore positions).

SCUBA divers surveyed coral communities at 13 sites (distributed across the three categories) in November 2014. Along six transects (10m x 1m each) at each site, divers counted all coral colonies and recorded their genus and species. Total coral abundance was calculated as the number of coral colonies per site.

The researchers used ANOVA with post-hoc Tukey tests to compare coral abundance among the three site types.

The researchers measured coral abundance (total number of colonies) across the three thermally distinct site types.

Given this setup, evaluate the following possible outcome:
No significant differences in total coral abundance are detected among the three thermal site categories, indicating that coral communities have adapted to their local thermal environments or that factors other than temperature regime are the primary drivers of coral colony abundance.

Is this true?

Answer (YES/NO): NO